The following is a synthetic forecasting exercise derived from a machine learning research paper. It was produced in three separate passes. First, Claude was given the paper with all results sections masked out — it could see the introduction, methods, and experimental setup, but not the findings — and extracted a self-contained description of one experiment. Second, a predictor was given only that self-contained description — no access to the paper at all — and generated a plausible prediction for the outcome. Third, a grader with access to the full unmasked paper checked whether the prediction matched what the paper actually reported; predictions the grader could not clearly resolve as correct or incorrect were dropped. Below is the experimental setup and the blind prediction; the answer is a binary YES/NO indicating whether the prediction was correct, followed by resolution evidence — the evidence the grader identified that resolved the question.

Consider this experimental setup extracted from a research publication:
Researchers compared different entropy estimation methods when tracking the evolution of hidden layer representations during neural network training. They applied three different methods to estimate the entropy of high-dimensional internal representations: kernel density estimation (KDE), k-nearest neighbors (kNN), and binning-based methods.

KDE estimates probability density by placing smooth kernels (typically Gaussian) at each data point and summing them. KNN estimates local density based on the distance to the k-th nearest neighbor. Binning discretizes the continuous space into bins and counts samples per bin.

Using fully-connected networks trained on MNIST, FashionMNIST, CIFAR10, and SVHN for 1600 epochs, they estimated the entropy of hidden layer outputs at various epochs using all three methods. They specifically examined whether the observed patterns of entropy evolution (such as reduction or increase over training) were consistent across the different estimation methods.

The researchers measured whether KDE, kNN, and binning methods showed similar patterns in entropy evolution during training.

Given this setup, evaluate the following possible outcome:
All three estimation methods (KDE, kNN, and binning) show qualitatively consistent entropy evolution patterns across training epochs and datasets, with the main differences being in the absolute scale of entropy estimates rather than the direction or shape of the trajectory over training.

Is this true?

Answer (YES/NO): YES